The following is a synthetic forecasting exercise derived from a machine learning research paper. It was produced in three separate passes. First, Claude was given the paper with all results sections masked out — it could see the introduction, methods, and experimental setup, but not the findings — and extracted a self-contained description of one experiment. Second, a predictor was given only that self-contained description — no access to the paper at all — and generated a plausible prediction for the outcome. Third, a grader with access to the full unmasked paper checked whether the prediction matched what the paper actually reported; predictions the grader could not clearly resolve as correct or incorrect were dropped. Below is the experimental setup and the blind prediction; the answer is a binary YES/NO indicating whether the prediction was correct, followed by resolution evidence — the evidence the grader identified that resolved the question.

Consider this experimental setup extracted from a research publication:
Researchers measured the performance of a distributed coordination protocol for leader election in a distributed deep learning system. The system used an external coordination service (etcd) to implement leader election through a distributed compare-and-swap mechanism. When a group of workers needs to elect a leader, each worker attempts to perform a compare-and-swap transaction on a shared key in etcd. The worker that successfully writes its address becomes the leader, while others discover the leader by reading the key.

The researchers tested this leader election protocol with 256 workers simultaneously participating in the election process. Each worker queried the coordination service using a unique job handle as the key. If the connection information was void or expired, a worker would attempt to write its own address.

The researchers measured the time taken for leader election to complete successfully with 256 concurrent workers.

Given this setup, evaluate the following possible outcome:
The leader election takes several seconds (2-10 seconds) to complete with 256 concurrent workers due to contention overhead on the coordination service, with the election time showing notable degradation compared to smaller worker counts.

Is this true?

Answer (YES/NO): NO